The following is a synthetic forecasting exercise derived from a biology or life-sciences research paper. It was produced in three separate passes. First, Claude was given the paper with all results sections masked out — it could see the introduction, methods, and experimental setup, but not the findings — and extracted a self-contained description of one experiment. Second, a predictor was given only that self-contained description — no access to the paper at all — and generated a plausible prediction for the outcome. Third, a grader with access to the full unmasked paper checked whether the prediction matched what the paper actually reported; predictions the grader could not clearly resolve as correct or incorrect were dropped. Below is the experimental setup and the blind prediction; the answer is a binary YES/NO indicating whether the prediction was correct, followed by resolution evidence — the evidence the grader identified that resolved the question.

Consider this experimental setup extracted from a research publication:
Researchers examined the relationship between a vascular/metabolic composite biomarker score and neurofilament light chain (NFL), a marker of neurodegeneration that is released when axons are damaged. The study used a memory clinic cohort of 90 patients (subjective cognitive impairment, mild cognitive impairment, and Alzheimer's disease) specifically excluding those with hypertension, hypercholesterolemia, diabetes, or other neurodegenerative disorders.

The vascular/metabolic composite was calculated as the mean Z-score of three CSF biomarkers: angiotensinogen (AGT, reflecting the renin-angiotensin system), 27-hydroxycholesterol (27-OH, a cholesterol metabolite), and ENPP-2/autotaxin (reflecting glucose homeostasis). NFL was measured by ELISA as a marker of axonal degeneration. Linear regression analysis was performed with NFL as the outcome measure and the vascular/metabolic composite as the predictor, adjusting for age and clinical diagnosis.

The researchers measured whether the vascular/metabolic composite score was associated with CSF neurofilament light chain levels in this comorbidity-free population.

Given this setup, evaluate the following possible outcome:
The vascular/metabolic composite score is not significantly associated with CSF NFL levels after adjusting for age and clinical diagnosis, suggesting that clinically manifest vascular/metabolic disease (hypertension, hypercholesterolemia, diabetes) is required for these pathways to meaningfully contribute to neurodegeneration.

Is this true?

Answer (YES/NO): YES